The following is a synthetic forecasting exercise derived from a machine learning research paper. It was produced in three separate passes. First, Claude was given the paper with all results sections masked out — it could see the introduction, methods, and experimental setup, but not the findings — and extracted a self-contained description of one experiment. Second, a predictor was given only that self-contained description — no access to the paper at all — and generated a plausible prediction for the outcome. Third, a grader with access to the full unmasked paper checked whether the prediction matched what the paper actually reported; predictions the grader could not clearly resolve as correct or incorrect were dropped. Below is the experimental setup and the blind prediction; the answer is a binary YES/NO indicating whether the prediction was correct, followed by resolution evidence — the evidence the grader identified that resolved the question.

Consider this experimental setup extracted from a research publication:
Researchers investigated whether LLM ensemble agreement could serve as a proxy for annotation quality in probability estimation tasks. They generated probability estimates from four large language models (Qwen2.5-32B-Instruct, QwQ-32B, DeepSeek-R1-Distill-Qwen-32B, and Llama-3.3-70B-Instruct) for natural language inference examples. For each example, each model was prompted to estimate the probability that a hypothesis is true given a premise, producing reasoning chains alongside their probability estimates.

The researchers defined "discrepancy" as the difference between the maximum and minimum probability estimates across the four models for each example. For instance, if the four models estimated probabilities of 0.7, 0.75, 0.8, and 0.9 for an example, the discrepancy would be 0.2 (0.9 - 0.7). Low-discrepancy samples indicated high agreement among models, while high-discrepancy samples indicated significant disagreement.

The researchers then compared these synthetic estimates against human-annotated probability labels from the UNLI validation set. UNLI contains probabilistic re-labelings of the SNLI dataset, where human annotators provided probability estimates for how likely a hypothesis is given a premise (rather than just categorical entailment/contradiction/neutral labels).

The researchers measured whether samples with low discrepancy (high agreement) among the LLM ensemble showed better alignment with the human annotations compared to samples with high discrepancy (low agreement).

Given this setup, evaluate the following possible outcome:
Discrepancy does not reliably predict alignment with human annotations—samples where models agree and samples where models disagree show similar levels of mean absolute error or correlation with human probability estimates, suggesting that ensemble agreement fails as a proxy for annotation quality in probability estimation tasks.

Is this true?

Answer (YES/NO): NO